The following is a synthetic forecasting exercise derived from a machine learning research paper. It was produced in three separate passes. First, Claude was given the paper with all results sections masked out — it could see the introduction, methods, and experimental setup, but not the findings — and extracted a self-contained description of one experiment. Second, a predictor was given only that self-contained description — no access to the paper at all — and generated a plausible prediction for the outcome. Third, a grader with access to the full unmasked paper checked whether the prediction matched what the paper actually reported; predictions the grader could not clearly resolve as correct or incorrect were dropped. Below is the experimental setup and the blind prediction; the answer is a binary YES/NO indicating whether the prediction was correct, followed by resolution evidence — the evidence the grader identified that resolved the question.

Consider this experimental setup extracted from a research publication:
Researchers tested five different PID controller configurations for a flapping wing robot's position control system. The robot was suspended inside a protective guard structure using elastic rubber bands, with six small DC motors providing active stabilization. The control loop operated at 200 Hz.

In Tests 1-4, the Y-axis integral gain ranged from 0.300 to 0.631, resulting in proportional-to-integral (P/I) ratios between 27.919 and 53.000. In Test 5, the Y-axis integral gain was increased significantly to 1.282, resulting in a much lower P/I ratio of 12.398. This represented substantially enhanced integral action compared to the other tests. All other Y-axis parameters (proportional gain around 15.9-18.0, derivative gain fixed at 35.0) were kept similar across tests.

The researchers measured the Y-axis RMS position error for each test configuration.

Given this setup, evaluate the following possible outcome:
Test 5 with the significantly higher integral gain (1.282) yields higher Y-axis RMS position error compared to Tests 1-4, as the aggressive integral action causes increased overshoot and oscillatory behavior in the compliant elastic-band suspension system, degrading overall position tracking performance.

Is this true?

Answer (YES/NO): YES